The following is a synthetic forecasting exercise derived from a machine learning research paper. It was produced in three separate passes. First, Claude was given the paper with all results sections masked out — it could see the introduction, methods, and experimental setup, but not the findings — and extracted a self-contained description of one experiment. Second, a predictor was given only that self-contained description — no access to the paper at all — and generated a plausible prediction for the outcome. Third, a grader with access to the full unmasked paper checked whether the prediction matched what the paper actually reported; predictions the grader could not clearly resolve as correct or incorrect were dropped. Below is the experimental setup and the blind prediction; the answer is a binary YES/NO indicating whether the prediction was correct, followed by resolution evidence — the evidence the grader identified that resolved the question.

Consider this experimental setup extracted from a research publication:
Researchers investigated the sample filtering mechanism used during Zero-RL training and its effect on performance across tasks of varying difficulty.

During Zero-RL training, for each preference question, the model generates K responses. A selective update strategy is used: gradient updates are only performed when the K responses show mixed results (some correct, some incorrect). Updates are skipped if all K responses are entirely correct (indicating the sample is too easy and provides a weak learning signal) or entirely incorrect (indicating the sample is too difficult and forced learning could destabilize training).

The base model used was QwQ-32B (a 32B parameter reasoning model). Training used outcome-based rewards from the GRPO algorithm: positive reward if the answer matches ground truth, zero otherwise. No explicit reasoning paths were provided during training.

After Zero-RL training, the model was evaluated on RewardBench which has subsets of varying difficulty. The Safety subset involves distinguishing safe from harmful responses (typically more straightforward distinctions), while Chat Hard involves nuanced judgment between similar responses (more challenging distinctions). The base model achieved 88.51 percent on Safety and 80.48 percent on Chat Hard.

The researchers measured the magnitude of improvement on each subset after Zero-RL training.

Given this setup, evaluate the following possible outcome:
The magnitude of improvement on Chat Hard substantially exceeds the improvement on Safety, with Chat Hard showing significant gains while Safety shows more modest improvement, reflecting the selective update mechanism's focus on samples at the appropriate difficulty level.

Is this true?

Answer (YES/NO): YES